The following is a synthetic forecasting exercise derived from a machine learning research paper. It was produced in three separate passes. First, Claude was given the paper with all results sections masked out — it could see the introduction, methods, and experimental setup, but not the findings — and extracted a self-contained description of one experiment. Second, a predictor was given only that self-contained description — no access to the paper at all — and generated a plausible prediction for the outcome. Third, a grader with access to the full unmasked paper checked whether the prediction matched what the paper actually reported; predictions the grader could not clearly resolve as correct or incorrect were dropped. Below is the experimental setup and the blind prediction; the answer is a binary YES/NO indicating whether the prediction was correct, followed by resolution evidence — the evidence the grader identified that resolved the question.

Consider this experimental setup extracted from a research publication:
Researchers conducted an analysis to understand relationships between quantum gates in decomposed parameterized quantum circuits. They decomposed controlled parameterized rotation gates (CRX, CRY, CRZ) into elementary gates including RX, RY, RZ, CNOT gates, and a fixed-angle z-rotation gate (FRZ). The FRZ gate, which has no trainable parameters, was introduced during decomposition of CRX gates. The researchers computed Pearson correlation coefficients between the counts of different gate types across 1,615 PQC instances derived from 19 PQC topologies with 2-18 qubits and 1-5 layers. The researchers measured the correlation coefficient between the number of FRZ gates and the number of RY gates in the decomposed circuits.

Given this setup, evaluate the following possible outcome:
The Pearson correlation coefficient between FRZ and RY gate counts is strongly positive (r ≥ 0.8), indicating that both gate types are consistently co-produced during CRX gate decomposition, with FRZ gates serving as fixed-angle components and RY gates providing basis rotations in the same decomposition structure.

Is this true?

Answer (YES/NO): YES